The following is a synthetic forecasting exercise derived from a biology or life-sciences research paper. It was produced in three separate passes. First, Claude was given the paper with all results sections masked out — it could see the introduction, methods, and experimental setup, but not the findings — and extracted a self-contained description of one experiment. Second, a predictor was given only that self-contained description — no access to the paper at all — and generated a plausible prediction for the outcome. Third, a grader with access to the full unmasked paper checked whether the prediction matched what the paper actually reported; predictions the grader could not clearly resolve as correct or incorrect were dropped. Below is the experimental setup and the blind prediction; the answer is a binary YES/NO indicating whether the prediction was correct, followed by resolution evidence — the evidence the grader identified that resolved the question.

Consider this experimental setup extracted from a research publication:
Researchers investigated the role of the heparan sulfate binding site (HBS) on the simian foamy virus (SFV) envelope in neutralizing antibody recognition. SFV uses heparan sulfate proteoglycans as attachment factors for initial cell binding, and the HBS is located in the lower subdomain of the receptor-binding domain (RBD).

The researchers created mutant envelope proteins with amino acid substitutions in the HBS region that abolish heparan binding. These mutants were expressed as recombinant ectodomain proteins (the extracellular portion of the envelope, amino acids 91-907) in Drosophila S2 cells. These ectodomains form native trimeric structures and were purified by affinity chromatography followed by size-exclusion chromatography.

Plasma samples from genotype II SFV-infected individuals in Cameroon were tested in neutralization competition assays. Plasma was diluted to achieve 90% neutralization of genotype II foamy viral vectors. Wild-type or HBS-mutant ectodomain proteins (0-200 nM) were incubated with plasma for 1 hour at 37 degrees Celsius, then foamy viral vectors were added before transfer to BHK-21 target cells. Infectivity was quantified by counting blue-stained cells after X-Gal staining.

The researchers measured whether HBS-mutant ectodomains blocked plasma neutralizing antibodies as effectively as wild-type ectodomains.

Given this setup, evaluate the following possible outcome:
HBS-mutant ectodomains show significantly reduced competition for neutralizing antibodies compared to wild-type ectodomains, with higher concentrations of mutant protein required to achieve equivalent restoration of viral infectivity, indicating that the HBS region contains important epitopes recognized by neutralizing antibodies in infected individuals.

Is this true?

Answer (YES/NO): NO